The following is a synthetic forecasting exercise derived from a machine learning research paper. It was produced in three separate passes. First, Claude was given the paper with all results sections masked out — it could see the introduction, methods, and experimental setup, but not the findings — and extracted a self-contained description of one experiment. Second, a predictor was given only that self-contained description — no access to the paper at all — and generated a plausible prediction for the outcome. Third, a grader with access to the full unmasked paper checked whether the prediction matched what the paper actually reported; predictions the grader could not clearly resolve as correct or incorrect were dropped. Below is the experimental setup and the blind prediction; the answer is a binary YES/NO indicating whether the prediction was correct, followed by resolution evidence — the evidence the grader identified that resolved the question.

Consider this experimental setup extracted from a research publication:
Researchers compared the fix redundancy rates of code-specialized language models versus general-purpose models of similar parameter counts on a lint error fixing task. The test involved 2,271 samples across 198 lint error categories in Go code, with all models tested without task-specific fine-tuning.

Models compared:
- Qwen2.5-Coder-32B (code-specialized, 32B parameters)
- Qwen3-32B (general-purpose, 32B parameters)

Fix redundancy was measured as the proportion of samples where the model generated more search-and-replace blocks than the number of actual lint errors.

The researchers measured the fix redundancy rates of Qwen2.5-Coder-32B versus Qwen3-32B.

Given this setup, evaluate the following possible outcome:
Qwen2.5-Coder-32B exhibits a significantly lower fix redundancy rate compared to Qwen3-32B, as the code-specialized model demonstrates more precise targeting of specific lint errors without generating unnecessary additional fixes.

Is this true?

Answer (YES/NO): NO